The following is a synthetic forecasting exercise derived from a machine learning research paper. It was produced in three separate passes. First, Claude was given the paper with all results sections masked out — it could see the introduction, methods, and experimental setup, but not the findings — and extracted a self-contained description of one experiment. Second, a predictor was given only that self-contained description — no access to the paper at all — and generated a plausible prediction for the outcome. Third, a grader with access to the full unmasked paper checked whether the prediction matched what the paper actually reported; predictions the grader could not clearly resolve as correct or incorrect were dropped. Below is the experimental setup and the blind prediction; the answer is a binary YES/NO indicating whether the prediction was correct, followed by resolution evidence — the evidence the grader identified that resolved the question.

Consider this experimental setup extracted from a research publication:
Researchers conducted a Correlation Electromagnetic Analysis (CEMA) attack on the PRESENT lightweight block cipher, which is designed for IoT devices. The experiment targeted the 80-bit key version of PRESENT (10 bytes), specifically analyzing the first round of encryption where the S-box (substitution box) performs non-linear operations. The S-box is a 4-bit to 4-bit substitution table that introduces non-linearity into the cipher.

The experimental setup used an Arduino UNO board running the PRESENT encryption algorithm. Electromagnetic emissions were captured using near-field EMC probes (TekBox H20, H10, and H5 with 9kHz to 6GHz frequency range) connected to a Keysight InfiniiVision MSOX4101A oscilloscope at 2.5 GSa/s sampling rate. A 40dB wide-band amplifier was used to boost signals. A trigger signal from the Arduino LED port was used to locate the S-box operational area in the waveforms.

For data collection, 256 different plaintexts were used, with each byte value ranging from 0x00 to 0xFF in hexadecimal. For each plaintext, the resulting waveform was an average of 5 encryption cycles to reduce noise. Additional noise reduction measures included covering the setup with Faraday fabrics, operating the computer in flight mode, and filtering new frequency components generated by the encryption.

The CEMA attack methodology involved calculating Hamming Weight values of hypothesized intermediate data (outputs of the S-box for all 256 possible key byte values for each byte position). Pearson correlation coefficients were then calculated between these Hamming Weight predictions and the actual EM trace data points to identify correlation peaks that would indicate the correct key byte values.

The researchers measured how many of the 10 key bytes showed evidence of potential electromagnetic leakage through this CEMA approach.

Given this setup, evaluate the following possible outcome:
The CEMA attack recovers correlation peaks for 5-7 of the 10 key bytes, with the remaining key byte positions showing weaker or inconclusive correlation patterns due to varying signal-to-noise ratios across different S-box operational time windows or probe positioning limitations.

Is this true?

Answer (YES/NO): NO